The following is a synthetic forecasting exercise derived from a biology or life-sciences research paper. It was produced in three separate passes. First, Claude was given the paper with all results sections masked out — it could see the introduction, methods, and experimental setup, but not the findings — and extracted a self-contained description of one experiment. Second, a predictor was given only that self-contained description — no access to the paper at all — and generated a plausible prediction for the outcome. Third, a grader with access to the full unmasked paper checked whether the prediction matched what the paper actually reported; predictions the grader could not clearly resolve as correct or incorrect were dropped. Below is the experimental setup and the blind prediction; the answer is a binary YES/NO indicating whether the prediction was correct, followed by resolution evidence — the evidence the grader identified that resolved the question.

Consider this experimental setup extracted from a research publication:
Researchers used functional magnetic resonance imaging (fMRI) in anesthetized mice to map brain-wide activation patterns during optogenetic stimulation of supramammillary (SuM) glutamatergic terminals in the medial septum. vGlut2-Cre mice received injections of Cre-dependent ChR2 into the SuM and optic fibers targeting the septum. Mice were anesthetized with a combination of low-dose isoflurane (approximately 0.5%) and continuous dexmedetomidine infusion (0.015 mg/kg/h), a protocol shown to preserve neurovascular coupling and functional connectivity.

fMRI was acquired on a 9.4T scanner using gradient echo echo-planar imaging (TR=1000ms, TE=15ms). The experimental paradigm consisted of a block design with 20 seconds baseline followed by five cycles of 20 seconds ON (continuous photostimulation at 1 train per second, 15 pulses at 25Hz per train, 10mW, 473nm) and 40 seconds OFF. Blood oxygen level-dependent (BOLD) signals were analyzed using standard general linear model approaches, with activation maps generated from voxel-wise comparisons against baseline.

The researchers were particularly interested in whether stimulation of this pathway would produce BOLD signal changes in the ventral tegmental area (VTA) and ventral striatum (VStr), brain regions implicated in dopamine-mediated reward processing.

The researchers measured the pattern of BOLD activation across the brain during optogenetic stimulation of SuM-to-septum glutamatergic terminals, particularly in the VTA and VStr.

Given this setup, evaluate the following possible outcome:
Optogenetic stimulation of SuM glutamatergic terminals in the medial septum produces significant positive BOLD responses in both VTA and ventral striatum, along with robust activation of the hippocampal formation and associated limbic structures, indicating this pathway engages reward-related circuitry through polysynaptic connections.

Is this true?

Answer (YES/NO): NO